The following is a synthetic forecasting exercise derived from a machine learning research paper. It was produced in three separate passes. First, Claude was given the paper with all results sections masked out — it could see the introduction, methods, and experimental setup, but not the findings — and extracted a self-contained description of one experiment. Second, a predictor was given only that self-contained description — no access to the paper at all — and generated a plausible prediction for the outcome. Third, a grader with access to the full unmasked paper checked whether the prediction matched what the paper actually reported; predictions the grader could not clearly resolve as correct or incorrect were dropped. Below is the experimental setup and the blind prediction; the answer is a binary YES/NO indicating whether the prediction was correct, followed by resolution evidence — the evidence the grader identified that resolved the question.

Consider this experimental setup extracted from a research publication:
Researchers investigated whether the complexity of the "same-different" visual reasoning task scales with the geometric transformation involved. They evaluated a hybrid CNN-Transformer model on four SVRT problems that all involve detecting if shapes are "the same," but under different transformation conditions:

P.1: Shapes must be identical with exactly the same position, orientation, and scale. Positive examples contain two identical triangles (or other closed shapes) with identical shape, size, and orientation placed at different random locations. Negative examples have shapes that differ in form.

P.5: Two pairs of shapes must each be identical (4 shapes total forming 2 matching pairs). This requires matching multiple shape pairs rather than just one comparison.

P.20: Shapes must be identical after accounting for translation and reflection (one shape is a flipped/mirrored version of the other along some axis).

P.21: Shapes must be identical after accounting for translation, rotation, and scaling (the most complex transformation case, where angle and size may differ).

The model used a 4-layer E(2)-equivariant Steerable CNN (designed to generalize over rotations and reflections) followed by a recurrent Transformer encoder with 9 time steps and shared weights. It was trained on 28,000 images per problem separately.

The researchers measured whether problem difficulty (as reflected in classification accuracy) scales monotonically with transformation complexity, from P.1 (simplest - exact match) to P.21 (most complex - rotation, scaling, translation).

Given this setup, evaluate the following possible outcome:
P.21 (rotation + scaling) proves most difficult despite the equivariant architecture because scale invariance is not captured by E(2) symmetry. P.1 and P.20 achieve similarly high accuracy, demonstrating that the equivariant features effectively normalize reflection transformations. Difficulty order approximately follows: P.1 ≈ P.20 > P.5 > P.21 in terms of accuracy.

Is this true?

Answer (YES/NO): NO